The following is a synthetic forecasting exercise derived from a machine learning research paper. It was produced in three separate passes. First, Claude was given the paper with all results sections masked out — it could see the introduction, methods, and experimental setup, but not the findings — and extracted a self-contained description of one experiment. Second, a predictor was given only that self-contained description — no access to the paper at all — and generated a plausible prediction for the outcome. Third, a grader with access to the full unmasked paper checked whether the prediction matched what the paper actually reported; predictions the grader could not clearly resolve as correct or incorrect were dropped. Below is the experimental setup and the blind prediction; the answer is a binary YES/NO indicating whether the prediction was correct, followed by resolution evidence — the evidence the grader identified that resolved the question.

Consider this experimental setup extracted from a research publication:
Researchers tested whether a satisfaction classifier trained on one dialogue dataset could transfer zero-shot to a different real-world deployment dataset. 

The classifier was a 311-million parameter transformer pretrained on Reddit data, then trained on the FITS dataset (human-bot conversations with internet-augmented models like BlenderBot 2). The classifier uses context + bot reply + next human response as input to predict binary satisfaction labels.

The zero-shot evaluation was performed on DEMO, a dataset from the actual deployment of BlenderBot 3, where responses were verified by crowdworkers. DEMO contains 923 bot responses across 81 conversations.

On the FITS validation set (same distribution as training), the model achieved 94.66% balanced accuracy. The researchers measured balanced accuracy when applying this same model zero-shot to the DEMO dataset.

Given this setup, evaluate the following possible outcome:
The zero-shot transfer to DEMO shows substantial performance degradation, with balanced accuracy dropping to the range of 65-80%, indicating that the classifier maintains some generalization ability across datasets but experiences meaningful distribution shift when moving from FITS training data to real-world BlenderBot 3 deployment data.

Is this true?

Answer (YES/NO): NO